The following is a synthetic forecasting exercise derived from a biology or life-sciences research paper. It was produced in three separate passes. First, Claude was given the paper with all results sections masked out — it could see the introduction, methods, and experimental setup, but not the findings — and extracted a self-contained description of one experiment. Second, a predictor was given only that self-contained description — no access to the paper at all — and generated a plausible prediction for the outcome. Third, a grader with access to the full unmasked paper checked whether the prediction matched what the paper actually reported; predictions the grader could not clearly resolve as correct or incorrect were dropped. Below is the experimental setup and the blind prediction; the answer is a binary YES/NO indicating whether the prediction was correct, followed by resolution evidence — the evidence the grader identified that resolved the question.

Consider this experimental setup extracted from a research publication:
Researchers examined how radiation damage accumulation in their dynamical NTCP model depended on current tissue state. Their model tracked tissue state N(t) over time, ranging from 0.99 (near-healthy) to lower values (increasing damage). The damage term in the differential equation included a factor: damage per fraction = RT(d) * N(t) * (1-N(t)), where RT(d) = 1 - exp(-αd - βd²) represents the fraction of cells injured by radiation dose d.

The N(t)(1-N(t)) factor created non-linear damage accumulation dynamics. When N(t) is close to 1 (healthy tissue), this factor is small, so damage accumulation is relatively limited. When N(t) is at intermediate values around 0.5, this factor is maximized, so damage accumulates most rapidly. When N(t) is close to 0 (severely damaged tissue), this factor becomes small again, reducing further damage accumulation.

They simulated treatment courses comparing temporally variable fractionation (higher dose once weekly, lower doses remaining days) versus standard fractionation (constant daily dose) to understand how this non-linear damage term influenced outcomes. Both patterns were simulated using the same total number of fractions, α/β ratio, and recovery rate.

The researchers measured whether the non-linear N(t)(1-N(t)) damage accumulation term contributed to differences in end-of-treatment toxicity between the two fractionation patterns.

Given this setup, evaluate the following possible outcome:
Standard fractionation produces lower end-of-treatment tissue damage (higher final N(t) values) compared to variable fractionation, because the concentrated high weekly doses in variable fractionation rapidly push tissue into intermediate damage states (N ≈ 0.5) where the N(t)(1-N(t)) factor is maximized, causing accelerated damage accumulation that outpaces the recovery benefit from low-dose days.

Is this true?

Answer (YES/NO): NO